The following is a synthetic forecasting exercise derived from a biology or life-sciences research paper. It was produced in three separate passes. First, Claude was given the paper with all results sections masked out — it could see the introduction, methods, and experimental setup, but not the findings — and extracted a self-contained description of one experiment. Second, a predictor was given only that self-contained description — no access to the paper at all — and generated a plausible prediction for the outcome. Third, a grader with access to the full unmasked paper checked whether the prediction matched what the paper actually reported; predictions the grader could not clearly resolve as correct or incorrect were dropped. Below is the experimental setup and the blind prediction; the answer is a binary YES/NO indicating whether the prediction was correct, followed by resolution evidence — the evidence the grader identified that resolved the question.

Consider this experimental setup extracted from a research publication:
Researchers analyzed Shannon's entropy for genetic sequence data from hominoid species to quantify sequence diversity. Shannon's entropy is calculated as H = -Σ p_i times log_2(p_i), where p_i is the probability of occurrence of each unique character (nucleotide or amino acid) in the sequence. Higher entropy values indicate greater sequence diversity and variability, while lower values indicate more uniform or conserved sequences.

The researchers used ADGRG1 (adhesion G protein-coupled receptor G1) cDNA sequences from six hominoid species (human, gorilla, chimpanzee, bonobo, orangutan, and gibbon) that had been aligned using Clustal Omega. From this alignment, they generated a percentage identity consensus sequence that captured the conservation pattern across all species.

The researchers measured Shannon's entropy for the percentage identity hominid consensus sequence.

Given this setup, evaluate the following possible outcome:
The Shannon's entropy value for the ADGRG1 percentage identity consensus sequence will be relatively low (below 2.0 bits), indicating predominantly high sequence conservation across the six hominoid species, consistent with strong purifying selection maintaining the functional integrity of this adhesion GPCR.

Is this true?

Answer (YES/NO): NO